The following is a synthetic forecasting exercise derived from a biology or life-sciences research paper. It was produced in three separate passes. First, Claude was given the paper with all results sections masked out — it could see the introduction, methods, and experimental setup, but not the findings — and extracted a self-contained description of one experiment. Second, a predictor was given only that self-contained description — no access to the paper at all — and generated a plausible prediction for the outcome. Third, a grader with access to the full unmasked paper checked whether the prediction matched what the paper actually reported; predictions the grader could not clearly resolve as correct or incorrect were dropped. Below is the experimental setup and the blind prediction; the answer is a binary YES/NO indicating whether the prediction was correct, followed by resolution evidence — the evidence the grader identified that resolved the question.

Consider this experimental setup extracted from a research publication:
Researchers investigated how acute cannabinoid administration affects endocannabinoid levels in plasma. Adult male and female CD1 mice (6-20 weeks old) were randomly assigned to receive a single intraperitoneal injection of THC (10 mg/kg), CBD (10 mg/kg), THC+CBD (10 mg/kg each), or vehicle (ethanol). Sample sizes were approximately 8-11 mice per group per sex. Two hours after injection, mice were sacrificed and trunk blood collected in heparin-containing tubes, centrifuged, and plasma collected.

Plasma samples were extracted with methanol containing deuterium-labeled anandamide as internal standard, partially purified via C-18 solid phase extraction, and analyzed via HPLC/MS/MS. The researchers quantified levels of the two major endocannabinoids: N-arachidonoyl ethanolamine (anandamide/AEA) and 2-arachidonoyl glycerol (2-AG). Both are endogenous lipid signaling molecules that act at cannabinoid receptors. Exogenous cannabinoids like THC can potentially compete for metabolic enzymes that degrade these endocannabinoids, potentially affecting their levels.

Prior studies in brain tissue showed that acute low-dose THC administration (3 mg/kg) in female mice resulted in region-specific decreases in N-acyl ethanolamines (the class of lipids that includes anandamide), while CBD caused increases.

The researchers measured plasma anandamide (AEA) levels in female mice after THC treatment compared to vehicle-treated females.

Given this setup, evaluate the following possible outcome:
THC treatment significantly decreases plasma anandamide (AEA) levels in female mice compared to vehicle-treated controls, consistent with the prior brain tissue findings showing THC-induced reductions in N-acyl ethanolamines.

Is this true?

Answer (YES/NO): NO